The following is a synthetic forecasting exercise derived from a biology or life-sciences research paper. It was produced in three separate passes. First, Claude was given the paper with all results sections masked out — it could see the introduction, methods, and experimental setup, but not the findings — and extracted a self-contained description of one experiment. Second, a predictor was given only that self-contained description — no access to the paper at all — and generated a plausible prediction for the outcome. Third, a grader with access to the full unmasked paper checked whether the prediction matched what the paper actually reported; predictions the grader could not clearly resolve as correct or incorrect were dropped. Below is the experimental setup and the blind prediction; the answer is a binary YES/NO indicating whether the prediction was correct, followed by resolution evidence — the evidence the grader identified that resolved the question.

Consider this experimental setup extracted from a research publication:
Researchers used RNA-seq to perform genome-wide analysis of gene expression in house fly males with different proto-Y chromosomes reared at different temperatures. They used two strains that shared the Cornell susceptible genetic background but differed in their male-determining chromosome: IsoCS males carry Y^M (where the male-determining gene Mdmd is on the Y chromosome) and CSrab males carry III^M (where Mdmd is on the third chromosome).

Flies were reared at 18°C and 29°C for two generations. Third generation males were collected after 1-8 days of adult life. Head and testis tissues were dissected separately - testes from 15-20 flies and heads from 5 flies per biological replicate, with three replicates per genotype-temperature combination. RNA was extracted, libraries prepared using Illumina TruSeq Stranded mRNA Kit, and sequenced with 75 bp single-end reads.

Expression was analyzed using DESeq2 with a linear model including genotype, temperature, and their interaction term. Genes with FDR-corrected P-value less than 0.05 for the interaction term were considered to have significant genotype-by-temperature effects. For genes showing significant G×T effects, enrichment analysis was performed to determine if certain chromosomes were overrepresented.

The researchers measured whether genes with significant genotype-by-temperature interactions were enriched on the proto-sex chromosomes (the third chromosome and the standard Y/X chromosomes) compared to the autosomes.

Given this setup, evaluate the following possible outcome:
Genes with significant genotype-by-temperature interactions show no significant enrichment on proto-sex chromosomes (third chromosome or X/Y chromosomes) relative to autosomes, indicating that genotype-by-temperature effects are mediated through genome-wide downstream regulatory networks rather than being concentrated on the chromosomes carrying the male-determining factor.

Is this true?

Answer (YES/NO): YES